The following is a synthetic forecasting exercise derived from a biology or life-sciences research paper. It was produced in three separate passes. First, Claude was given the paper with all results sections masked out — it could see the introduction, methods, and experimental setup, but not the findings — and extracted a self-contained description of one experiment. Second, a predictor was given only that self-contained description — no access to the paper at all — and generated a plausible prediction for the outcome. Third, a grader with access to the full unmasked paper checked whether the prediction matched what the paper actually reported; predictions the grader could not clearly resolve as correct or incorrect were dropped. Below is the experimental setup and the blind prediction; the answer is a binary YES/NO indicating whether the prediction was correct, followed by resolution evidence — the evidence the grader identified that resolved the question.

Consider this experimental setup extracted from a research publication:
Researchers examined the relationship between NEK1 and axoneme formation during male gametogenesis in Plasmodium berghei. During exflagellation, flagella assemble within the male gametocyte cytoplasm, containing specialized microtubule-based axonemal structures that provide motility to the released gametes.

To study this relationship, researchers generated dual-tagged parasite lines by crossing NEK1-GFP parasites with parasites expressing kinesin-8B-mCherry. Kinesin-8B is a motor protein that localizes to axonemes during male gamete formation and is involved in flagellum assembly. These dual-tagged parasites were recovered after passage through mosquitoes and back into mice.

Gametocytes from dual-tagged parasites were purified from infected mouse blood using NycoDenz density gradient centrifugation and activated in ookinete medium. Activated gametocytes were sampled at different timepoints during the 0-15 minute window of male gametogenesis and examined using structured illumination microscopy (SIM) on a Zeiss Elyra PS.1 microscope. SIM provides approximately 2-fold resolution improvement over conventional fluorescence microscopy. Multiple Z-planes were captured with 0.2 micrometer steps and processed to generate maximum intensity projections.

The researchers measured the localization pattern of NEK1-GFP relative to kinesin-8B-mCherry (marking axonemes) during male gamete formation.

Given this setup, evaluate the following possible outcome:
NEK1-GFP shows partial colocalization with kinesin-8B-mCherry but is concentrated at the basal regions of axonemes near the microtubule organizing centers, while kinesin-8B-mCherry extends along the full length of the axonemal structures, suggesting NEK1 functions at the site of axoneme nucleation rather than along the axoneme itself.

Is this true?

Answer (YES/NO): NO